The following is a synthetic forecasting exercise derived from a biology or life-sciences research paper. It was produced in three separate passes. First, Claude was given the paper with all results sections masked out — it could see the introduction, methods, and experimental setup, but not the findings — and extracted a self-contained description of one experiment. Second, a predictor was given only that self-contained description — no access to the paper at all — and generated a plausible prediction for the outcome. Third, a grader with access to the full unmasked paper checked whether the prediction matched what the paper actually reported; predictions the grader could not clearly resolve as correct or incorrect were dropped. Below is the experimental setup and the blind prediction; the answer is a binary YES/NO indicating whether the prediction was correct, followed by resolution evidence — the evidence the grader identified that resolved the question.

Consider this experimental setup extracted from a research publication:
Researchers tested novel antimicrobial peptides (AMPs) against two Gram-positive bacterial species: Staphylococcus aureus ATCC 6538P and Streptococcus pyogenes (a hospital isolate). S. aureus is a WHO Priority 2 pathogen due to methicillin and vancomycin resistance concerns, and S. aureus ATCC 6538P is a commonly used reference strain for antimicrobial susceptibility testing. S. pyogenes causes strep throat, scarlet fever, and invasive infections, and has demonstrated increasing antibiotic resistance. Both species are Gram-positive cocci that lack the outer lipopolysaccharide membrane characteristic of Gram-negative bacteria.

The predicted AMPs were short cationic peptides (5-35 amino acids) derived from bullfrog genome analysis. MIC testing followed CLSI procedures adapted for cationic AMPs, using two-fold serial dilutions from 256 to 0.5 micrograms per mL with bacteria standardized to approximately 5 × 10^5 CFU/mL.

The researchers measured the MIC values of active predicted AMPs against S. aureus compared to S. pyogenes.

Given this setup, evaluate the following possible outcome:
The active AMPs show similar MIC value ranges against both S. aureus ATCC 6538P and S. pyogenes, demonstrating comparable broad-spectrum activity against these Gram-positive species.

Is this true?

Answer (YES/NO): NO